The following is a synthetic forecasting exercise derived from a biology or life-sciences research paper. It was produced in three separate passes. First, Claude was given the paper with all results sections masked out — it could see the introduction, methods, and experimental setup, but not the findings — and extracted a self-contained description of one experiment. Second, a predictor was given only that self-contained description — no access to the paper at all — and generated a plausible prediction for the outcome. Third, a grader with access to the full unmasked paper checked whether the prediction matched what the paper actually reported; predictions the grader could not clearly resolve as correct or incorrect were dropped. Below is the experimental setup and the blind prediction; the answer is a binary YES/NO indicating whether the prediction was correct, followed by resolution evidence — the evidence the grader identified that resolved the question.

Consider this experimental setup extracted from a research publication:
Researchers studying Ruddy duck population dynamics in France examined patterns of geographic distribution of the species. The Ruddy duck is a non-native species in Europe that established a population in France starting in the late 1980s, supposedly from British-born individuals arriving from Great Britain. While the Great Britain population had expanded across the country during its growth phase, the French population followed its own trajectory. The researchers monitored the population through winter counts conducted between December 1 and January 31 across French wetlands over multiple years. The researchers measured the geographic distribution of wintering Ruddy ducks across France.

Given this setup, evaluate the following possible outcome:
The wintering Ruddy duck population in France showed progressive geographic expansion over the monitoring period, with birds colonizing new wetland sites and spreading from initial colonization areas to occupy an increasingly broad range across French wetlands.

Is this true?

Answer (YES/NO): NO